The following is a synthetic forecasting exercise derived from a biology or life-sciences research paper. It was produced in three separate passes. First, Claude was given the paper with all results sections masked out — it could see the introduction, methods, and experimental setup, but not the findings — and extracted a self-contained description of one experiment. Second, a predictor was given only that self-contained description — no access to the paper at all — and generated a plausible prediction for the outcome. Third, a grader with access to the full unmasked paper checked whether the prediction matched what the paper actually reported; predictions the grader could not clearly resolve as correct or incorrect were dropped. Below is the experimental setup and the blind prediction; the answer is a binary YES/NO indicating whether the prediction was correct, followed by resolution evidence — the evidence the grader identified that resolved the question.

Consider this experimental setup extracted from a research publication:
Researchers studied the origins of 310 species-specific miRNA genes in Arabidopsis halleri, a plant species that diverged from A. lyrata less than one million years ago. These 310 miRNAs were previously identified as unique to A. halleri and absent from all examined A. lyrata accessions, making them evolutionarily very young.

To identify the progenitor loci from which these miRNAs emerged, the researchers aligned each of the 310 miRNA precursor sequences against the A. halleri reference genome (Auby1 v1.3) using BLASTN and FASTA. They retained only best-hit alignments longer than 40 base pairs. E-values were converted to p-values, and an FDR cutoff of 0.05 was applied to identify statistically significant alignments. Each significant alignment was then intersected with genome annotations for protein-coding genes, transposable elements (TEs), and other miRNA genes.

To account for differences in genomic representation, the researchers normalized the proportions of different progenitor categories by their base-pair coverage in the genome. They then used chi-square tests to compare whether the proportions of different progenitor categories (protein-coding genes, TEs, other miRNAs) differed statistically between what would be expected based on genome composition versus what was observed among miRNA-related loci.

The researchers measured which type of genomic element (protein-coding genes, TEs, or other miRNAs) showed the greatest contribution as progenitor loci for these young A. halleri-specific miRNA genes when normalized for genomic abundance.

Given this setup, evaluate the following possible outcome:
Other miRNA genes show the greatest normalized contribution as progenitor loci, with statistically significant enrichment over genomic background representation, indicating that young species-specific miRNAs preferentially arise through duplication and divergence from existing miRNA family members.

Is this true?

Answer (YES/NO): NO